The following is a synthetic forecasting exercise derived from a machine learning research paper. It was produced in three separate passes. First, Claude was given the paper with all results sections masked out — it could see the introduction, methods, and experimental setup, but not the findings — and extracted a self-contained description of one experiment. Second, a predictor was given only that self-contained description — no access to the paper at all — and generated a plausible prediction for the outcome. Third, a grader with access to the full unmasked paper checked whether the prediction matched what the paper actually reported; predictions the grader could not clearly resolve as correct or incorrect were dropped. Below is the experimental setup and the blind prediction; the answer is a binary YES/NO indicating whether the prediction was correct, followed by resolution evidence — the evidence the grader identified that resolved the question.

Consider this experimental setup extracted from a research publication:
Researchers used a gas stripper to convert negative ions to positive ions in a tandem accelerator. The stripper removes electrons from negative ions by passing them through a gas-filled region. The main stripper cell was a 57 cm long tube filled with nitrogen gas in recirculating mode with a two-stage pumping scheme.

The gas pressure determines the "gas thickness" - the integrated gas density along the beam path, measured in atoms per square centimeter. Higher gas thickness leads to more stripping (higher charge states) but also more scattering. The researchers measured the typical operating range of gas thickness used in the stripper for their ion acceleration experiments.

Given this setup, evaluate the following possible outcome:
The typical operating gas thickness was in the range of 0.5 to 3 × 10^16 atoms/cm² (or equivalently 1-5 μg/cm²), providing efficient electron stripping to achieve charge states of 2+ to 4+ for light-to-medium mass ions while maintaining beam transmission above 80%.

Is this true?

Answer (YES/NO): NO